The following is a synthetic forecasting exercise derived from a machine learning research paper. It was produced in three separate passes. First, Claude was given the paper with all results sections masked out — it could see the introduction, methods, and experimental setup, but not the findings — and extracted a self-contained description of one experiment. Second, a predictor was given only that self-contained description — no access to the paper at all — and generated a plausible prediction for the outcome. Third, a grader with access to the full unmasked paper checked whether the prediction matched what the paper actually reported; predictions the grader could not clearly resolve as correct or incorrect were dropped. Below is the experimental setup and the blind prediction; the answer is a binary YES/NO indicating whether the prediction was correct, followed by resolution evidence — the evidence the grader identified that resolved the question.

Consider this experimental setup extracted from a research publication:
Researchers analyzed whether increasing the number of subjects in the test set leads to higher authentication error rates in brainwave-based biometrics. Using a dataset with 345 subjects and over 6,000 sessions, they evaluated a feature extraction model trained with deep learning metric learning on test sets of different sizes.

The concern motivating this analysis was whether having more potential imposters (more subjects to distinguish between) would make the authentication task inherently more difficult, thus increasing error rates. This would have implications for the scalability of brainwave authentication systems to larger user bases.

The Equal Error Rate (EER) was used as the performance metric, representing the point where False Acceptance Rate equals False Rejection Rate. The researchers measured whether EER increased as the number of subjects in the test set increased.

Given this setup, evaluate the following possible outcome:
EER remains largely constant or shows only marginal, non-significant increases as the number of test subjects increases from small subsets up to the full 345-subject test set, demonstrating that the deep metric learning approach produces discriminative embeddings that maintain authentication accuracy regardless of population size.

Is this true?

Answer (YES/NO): YES